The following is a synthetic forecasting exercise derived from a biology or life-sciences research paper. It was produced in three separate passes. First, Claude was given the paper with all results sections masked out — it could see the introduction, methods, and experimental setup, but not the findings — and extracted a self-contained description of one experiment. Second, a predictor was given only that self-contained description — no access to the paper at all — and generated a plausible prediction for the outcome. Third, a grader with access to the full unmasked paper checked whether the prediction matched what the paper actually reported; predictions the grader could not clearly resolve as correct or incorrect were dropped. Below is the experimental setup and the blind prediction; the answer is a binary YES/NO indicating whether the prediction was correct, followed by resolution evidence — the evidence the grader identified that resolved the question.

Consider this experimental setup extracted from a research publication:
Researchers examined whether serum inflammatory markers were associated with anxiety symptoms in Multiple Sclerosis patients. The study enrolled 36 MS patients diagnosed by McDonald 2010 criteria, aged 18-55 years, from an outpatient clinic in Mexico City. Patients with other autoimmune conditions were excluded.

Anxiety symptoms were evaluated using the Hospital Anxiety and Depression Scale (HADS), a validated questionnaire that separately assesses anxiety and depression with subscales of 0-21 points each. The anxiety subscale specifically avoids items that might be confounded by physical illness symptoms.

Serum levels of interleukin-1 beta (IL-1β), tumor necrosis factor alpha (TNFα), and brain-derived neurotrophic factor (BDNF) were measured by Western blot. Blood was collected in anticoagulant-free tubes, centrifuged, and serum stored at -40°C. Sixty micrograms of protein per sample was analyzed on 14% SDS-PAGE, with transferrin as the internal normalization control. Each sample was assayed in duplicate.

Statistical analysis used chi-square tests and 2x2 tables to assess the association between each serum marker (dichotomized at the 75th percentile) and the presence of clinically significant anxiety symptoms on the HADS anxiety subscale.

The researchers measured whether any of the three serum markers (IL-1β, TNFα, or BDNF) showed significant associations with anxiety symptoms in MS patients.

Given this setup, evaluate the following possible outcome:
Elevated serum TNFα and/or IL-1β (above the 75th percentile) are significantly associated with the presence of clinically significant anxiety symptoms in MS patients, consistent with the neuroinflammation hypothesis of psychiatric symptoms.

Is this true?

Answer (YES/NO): NO